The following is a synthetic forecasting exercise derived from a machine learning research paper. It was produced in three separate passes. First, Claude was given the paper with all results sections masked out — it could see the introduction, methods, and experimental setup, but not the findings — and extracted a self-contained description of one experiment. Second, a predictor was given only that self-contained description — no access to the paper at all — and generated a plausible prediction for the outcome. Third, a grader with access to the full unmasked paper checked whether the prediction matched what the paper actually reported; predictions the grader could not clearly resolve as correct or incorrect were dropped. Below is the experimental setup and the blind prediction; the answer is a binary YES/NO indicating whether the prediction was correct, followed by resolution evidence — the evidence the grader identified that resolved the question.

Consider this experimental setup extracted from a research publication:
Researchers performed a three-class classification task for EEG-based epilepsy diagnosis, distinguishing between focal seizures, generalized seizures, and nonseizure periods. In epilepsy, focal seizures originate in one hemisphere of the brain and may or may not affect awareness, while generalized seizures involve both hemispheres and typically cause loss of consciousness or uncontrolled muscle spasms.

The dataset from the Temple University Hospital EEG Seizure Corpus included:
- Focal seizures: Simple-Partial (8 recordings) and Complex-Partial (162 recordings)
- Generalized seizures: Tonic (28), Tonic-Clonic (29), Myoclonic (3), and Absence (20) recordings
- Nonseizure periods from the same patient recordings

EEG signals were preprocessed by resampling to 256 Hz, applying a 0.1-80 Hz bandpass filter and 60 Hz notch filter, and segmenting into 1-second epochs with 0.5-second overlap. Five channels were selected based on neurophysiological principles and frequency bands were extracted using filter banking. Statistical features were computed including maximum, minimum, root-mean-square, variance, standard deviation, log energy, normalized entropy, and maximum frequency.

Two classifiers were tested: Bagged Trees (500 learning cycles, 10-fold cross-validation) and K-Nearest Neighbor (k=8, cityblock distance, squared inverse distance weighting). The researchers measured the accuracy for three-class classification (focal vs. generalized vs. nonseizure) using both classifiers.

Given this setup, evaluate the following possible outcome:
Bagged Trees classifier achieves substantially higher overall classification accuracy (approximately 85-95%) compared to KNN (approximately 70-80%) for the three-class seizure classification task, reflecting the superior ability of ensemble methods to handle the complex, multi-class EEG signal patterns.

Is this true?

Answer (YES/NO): NO